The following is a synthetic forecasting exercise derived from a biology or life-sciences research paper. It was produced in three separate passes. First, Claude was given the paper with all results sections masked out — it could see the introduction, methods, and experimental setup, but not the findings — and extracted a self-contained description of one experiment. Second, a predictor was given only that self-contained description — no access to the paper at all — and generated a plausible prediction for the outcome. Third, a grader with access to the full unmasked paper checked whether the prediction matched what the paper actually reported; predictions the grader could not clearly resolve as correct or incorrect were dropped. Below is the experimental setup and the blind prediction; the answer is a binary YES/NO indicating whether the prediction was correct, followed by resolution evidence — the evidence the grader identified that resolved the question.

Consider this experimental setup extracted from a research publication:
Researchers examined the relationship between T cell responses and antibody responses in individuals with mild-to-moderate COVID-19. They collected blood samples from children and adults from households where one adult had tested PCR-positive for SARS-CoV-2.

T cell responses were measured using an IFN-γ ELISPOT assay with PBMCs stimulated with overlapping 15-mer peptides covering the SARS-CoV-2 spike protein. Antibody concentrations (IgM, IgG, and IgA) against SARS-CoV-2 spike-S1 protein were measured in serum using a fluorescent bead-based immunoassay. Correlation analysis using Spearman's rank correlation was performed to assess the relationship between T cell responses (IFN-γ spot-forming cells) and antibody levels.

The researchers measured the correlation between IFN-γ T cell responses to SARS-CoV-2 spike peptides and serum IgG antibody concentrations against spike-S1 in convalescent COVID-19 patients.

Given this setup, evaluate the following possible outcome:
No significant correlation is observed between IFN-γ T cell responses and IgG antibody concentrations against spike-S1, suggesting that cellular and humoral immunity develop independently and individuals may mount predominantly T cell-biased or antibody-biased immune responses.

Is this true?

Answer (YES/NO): NO